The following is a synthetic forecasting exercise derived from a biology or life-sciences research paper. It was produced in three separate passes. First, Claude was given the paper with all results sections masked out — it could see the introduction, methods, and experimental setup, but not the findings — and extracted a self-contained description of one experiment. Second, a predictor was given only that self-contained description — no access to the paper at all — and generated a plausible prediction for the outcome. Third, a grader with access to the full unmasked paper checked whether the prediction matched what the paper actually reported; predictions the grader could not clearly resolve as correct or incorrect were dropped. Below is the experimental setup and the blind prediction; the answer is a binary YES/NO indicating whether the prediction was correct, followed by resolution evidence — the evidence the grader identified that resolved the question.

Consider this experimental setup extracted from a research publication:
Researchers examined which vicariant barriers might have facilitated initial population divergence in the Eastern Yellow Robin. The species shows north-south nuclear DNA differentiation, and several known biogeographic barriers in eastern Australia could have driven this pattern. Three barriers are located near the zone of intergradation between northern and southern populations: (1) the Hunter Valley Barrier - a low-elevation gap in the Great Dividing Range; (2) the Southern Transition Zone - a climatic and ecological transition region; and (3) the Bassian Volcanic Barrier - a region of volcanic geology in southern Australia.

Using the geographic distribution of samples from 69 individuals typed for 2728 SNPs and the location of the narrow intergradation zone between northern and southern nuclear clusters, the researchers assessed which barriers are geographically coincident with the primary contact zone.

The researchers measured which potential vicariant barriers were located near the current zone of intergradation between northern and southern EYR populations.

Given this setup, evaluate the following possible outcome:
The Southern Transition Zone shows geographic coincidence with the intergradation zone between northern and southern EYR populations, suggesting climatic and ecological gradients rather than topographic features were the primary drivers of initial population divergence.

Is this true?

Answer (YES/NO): NO